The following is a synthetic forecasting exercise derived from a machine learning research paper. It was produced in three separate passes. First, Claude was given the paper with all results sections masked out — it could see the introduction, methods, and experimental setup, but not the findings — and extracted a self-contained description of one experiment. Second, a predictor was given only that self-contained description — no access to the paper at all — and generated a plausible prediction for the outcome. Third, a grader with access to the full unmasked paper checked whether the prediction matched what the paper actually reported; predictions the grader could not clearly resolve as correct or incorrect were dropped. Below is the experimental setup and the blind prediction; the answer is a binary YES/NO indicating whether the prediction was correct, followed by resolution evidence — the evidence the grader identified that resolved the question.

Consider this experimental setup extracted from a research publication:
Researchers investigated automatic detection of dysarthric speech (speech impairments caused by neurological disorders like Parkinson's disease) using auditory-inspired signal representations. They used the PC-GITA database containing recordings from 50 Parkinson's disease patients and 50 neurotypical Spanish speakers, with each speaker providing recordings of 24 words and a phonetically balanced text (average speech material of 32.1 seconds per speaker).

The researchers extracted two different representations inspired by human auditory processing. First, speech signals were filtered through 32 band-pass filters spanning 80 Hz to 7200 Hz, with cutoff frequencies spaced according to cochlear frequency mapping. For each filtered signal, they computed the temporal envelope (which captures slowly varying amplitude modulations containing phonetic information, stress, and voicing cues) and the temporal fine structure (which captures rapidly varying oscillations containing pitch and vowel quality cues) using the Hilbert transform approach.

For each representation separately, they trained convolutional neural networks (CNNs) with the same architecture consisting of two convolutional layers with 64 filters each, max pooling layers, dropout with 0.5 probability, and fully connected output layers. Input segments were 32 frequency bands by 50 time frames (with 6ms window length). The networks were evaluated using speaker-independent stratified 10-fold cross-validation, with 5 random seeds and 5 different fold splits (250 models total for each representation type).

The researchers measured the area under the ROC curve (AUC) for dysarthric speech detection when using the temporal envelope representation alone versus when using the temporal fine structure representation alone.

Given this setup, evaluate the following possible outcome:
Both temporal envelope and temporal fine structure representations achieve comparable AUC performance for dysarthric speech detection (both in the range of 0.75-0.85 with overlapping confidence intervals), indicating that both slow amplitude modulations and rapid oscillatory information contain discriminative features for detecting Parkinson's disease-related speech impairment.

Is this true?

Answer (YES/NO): NO